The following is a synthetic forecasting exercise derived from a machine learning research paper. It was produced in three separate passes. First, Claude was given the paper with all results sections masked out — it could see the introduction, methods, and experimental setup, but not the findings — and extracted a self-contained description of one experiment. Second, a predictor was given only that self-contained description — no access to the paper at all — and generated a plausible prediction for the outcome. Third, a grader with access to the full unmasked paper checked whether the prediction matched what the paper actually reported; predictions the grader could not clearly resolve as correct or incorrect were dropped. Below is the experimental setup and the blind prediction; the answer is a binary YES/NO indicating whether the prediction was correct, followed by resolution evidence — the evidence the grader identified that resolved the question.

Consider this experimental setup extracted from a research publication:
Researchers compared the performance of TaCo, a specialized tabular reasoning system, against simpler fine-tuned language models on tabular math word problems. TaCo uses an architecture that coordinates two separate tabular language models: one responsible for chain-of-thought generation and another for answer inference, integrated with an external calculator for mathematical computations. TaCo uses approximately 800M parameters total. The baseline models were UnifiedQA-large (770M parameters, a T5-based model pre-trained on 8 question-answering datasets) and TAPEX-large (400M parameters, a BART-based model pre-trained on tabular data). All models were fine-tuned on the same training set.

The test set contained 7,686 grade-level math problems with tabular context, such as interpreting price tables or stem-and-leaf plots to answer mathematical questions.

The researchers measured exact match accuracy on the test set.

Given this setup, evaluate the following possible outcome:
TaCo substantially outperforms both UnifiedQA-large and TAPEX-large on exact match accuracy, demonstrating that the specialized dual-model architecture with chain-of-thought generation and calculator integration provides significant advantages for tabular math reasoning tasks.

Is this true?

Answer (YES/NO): YES